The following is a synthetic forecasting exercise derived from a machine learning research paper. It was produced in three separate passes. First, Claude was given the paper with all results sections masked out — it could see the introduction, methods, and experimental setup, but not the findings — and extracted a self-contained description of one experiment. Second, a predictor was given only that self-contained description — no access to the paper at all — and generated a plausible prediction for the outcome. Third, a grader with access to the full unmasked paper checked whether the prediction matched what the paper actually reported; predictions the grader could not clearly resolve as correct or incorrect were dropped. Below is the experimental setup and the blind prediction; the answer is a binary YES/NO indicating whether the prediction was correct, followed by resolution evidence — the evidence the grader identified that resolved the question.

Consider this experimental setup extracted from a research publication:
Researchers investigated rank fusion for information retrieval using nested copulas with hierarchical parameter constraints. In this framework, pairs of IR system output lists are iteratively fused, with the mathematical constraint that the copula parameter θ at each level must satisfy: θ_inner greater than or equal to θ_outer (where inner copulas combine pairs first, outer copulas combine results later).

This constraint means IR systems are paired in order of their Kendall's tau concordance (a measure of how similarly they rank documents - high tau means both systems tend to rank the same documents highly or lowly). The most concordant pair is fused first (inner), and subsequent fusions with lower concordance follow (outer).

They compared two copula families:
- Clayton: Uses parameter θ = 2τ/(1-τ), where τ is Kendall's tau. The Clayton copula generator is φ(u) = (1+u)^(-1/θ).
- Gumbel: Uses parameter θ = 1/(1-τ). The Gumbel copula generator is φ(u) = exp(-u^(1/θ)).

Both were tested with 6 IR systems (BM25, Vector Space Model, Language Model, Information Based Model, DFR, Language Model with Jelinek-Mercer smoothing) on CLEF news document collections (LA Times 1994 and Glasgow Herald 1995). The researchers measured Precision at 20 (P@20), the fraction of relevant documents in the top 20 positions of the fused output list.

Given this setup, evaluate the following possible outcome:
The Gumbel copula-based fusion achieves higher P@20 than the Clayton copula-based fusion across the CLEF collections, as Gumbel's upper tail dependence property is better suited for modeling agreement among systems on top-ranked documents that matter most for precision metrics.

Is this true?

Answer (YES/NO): NO